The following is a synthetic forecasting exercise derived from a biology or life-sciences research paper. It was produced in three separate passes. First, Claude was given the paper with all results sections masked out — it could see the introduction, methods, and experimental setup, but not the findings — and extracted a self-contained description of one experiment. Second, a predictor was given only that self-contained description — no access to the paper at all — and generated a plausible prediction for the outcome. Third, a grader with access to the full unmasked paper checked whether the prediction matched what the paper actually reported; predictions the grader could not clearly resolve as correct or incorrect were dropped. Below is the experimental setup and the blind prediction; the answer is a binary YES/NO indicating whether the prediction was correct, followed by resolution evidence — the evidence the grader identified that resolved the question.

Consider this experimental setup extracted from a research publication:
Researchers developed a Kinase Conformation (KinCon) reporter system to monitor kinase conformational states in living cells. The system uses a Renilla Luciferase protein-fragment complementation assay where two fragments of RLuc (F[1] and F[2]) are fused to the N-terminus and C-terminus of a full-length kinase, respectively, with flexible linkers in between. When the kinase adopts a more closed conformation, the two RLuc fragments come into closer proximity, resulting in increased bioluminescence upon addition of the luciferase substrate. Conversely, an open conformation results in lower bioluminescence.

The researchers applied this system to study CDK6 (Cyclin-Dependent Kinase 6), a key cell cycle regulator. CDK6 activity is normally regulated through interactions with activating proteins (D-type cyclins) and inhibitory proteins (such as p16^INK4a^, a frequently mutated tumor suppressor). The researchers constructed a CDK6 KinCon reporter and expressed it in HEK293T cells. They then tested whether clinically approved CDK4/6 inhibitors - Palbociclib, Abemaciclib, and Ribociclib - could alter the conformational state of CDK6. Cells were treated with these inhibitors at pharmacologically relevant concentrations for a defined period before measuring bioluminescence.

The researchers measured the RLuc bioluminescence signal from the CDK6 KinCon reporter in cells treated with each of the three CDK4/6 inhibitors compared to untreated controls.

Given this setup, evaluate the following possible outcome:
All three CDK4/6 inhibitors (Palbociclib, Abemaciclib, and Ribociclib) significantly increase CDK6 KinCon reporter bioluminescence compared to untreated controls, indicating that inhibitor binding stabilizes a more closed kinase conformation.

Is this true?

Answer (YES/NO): NO